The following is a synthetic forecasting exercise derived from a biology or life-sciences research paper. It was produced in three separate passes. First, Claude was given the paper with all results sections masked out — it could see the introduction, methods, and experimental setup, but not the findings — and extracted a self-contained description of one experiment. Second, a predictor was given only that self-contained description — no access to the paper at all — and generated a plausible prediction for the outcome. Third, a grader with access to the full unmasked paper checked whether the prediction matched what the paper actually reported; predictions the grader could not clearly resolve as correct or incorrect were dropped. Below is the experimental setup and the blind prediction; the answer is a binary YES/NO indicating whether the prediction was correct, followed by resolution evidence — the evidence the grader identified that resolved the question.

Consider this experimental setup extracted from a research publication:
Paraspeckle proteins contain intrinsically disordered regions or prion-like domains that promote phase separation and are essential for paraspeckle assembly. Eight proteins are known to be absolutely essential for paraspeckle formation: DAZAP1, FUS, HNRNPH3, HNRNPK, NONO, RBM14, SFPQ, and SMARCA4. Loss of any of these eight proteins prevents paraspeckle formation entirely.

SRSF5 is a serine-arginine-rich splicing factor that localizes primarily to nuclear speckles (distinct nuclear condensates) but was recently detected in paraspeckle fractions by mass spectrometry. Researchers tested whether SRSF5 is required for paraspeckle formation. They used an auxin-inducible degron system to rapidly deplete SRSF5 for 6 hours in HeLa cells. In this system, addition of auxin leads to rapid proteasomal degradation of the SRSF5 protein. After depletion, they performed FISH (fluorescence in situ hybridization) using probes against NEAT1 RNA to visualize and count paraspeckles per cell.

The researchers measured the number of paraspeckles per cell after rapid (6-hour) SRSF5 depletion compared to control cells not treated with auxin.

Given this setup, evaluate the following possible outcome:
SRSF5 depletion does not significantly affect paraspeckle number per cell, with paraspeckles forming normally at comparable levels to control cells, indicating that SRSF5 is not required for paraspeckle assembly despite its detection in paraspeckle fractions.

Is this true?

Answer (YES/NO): NO